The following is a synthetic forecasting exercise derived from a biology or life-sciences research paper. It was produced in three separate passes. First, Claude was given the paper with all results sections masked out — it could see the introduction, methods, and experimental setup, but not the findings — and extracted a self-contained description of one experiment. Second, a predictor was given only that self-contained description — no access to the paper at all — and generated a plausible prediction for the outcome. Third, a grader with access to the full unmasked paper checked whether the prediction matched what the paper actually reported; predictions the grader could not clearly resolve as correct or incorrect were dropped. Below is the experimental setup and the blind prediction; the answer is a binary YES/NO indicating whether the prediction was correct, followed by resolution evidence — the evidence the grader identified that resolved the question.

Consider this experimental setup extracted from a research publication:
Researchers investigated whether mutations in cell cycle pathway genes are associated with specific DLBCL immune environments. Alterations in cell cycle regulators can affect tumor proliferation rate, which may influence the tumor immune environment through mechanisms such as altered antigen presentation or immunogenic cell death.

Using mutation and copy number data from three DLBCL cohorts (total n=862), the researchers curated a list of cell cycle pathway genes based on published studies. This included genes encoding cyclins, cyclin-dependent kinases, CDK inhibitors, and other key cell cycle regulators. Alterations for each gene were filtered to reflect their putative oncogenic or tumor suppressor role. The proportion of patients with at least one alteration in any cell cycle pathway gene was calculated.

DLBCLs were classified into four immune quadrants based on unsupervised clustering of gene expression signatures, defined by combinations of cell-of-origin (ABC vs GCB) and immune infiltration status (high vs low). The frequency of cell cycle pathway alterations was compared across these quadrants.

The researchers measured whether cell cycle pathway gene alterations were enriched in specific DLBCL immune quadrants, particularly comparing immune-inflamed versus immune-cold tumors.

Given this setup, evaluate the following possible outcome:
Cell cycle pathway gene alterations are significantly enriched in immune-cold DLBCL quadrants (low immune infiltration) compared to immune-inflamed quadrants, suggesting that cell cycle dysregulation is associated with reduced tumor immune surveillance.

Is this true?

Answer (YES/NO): YES